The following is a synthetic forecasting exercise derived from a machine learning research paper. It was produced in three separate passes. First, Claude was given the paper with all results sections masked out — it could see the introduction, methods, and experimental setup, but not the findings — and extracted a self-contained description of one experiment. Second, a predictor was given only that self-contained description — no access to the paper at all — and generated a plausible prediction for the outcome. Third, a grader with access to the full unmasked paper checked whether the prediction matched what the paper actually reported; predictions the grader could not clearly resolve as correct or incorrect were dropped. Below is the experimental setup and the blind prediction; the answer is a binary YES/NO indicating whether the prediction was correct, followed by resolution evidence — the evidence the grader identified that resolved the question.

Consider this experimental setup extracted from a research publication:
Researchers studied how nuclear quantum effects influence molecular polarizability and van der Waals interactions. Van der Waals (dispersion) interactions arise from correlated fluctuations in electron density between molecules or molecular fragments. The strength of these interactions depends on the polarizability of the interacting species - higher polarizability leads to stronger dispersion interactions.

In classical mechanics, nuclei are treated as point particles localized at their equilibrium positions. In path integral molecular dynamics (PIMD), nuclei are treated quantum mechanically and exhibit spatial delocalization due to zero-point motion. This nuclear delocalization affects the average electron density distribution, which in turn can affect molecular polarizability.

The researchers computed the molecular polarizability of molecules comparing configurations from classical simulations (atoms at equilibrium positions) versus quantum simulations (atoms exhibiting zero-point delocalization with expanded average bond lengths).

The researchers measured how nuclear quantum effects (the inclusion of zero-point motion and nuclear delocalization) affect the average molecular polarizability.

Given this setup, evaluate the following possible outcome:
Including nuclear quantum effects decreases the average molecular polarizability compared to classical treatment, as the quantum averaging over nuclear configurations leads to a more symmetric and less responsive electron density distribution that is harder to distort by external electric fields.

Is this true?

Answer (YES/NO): NO